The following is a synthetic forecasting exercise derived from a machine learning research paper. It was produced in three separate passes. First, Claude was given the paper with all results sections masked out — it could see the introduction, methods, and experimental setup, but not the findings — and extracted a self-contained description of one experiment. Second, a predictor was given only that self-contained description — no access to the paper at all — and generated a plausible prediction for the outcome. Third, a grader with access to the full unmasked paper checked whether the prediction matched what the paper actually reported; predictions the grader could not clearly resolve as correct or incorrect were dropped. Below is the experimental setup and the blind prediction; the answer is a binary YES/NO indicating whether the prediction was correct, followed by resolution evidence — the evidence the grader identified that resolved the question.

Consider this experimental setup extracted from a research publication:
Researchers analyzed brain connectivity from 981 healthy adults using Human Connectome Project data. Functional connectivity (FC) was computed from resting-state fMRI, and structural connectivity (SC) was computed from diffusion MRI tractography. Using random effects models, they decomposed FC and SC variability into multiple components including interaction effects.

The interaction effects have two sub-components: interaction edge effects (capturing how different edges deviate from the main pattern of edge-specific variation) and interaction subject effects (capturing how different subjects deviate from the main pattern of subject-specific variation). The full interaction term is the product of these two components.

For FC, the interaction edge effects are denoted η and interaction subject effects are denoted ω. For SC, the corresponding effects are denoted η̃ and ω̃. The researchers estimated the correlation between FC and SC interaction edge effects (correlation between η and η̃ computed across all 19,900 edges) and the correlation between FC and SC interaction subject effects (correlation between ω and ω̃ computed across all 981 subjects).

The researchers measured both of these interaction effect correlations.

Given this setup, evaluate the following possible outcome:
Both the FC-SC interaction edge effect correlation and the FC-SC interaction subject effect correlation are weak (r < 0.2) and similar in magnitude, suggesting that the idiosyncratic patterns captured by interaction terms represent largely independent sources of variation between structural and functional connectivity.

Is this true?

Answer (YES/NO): YES